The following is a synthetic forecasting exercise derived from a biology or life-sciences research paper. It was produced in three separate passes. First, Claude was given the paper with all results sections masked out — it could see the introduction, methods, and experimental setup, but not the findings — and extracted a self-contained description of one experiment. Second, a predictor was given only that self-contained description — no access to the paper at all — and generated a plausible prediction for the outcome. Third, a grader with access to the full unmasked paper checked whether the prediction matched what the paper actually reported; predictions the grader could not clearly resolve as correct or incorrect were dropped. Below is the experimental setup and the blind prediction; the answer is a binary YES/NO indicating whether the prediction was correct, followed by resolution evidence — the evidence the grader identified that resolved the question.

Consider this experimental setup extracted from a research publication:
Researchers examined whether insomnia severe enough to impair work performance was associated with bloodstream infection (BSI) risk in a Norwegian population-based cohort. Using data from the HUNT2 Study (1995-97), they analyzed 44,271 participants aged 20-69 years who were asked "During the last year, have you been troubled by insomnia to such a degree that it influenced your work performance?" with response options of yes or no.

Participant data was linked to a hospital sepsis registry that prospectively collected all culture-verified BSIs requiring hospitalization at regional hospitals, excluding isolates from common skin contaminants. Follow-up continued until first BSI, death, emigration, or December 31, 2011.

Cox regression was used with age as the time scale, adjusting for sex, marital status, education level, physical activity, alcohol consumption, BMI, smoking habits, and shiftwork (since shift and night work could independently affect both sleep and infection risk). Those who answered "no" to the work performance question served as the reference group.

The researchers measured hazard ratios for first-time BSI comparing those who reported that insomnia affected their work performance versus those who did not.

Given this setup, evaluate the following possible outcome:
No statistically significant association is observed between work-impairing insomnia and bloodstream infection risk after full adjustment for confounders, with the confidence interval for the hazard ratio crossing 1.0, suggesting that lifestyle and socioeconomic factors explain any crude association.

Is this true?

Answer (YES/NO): NO